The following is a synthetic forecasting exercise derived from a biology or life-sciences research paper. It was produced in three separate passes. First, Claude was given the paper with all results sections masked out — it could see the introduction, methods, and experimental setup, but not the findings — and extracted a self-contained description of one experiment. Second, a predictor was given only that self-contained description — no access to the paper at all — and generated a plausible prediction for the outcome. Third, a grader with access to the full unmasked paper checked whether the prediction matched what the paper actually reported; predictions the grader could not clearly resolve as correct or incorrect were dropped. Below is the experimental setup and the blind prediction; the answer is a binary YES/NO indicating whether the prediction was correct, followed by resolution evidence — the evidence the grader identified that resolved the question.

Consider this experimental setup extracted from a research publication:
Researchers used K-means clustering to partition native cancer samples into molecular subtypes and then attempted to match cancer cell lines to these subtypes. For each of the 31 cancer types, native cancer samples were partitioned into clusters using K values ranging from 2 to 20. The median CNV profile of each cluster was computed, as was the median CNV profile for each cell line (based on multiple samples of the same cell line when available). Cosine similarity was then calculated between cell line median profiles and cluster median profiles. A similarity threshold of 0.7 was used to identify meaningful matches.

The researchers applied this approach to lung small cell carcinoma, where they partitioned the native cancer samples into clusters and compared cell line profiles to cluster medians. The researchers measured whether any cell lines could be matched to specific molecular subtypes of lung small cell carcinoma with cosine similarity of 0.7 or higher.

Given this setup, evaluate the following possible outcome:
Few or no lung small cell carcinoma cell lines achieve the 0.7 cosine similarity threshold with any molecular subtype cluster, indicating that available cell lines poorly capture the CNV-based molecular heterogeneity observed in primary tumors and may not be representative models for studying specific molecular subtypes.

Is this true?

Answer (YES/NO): NO